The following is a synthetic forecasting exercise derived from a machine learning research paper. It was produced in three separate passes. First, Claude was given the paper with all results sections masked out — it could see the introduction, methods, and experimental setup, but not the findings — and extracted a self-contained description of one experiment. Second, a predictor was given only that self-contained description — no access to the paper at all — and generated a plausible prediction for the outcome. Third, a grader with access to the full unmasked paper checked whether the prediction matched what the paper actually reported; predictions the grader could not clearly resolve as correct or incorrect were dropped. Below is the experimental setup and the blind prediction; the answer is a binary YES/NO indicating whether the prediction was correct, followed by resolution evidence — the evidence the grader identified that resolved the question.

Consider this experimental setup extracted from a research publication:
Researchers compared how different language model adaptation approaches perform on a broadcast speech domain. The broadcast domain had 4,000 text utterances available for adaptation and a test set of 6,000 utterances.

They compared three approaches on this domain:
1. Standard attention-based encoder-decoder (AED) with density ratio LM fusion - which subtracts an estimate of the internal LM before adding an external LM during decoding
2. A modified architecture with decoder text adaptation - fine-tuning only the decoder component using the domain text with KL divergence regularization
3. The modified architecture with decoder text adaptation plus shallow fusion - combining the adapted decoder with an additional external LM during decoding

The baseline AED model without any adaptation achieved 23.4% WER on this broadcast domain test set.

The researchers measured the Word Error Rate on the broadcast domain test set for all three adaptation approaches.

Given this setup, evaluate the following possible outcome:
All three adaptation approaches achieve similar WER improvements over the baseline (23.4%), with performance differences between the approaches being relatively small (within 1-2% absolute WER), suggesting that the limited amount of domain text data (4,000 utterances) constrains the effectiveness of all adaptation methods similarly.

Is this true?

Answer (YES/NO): YES